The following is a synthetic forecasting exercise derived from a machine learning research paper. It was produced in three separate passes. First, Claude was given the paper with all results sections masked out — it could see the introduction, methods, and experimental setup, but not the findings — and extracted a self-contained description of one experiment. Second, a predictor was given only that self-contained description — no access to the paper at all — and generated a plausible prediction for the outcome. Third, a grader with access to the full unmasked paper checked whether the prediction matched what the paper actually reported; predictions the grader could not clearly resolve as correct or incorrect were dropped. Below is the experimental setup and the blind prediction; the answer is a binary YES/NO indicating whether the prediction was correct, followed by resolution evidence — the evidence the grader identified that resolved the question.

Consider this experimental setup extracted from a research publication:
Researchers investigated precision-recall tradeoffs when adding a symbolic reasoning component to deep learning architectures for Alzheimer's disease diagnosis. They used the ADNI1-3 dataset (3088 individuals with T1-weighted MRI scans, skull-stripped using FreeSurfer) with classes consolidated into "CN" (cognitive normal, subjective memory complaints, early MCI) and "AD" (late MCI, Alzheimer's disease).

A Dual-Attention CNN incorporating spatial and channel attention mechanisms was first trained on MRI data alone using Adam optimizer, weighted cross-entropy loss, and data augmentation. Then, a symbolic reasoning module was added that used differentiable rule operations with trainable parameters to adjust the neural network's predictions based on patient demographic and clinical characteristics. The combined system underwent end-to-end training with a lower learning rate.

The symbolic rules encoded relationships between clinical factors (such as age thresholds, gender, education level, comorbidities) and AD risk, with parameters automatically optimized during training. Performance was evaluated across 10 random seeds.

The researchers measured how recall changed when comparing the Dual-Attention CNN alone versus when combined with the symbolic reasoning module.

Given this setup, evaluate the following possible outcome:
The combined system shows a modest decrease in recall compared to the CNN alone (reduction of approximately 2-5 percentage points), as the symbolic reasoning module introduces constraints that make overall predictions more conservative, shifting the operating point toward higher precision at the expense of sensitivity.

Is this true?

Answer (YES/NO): YES